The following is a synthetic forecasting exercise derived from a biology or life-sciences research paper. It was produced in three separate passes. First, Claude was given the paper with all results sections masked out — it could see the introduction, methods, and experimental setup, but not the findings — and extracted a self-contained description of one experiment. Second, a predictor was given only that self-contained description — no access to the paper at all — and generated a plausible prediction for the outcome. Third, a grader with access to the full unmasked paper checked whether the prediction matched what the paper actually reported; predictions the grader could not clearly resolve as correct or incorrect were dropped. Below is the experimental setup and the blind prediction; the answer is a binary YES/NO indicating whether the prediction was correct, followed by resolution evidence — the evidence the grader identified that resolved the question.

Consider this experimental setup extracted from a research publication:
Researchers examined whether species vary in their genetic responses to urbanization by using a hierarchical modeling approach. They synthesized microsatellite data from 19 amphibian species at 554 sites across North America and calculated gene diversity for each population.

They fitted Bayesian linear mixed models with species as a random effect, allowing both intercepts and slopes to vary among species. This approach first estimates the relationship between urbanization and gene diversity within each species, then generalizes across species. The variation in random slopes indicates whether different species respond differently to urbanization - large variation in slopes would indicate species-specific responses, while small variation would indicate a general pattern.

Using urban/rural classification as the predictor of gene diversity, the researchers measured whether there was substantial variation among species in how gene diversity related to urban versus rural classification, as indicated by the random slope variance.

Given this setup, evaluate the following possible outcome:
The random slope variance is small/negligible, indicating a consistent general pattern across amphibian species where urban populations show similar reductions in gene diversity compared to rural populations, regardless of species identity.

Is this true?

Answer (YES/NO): NO